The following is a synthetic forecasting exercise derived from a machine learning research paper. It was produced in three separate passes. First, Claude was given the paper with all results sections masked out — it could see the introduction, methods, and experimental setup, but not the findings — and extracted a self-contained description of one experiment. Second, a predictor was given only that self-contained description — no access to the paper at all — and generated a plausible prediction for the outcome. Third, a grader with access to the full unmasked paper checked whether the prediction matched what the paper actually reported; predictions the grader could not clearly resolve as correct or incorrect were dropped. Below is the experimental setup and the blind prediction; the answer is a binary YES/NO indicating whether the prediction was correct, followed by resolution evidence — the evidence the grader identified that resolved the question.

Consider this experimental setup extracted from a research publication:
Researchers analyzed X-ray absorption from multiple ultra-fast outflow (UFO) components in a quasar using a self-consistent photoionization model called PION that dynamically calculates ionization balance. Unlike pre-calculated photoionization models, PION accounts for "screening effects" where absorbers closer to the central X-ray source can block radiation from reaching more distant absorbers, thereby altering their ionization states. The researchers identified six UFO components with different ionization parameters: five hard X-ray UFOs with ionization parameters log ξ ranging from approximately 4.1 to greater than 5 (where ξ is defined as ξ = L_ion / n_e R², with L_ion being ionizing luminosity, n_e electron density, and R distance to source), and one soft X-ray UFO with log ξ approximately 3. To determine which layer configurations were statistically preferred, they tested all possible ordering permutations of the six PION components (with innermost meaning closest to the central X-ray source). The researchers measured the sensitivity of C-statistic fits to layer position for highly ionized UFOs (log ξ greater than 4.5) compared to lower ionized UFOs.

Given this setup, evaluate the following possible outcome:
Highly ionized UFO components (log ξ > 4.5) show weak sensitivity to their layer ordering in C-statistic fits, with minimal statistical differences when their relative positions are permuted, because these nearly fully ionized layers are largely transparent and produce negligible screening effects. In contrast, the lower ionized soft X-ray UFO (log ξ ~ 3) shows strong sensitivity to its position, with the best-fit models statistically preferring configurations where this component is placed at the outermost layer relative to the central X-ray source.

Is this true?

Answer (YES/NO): NO